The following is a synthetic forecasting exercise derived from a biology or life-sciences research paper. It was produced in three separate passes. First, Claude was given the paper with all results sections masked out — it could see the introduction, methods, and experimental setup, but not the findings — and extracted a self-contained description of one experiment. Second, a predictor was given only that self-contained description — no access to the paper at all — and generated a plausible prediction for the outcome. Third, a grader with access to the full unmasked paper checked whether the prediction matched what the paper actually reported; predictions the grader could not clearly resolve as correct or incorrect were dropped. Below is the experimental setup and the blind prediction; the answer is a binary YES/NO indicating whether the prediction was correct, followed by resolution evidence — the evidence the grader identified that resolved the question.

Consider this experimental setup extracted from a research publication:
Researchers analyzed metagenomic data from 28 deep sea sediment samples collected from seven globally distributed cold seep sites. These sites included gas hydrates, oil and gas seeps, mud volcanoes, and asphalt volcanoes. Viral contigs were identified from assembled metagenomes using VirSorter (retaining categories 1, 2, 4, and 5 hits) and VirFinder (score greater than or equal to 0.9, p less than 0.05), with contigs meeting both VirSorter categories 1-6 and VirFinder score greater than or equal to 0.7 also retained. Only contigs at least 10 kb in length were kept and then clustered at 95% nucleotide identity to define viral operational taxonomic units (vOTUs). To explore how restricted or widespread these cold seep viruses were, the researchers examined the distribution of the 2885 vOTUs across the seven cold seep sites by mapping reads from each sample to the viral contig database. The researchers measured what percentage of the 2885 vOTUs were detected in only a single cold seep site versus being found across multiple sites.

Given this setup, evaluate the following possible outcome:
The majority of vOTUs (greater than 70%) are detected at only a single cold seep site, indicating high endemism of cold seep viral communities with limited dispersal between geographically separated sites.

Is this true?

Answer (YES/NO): YES